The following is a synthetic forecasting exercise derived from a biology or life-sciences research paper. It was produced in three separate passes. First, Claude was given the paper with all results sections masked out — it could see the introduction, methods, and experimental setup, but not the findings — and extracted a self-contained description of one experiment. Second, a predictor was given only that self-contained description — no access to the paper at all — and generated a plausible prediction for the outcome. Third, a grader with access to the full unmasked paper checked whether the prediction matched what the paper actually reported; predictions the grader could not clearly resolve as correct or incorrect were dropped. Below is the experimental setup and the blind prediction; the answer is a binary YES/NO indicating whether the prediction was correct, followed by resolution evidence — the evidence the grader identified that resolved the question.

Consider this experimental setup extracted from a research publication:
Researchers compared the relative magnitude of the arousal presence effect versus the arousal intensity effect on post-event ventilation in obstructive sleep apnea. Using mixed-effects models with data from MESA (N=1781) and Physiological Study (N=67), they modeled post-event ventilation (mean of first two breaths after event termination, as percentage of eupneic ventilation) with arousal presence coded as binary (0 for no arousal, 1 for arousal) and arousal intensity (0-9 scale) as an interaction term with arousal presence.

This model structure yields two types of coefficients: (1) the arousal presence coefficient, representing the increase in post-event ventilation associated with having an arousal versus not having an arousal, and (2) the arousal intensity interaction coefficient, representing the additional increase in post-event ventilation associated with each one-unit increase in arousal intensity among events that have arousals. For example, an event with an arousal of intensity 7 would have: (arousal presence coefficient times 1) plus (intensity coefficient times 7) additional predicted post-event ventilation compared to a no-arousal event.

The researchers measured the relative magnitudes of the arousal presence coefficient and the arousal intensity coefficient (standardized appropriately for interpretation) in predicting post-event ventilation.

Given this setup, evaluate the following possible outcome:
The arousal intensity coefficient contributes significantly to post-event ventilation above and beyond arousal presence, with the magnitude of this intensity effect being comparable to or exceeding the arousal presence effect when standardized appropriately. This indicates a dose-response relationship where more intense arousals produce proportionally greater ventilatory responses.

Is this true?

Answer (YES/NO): YES